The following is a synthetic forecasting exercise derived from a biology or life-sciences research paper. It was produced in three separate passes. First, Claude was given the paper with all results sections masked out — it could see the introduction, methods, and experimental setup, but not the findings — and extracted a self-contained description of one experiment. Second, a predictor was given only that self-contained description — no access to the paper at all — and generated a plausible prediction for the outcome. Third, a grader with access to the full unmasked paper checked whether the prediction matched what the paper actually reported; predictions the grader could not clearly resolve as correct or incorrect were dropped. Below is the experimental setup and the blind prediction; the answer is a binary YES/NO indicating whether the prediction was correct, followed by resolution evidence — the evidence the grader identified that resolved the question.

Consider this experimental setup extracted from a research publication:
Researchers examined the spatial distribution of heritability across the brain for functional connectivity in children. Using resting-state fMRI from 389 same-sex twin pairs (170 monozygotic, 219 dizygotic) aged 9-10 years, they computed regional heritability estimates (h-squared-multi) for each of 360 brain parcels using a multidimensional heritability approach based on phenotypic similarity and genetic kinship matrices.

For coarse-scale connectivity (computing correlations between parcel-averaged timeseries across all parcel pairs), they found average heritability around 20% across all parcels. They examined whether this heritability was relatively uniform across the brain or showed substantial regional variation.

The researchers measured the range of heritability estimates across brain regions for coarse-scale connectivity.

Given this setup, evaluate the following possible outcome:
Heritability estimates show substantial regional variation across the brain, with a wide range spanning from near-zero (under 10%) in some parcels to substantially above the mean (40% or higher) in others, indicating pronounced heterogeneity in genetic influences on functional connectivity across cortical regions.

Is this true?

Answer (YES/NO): NO